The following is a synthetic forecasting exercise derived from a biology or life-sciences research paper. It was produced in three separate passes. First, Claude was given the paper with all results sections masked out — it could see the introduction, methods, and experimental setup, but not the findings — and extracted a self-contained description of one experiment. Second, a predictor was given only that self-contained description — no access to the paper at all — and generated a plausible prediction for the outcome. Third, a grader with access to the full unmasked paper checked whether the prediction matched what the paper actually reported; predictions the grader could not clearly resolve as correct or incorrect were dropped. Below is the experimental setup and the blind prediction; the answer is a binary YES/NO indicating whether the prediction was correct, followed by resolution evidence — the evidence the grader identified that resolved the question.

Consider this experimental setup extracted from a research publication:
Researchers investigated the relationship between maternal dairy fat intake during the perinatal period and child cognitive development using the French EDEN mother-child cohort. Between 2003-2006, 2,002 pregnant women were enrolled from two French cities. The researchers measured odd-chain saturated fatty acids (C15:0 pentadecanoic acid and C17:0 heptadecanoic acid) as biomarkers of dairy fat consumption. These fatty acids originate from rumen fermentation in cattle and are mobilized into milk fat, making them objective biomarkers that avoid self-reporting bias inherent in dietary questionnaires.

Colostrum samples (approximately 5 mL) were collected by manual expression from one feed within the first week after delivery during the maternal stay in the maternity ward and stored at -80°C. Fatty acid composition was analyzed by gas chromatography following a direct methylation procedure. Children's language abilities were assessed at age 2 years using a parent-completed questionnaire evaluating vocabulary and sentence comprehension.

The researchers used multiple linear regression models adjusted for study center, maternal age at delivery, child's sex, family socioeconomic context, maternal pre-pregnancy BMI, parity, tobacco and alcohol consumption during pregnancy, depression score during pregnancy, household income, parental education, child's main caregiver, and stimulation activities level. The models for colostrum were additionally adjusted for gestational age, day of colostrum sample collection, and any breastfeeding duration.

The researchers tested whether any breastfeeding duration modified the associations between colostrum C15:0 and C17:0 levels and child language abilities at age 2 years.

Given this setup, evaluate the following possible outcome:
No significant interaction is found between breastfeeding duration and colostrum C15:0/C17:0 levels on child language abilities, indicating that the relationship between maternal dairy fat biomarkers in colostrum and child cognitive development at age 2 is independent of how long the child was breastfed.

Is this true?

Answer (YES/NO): YES